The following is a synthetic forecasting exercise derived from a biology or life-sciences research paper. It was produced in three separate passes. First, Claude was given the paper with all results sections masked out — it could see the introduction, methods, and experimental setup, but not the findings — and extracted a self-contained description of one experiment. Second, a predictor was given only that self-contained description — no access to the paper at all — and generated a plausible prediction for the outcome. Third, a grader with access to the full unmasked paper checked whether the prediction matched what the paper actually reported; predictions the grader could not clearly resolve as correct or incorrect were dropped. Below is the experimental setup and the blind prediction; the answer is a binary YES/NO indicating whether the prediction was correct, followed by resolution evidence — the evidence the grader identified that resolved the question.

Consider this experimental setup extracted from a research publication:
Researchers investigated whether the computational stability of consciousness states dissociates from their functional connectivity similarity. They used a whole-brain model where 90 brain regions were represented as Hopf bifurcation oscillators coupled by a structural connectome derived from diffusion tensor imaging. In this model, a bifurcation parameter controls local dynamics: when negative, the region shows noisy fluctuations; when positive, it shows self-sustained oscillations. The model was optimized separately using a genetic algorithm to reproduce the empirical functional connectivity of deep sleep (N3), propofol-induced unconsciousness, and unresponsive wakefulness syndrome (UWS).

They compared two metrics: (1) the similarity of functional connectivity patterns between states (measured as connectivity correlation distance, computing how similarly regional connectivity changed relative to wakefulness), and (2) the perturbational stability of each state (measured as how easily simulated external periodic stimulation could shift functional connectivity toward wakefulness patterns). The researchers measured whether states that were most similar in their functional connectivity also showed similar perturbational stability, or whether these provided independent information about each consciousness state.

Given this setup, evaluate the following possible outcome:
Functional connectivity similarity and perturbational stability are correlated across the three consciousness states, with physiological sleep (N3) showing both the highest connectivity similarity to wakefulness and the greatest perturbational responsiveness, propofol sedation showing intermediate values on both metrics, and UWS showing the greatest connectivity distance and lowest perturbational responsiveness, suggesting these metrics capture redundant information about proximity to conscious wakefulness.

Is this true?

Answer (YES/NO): NO